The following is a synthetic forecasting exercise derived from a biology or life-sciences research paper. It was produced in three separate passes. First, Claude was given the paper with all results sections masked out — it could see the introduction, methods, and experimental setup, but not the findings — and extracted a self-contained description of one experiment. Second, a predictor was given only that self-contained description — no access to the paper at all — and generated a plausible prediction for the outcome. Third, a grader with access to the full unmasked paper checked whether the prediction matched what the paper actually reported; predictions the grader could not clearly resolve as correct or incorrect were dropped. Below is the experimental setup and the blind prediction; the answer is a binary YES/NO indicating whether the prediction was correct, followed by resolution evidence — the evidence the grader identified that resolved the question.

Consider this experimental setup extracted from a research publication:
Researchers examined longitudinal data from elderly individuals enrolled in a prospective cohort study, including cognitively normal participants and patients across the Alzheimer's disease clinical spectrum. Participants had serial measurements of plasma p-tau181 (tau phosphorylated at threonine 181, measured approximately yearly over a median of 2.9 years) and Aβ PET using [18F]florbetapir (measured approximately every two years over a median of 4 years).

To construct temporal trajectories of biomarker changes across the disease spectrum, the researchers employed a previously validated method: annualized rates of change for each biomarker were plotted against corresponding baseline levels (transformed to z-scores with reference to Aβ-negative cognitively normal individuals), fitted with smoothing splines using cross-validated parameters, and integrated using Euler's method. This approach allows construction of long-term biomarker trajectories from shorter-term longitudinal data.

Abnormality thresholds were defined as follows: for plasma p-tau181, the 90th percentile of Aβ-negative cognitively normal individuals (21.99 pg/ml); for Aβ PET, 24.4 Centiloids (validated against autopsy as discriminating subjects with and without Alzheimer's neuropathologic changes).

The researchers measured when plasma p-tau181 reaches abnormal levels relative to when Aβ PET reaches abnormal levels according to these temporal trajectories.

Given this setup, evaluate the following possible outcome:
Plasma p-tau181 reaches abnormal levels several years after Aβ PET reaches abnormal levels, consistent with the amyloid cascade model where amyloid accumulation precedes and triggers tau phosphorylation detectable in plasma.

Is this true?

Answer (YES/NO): YES